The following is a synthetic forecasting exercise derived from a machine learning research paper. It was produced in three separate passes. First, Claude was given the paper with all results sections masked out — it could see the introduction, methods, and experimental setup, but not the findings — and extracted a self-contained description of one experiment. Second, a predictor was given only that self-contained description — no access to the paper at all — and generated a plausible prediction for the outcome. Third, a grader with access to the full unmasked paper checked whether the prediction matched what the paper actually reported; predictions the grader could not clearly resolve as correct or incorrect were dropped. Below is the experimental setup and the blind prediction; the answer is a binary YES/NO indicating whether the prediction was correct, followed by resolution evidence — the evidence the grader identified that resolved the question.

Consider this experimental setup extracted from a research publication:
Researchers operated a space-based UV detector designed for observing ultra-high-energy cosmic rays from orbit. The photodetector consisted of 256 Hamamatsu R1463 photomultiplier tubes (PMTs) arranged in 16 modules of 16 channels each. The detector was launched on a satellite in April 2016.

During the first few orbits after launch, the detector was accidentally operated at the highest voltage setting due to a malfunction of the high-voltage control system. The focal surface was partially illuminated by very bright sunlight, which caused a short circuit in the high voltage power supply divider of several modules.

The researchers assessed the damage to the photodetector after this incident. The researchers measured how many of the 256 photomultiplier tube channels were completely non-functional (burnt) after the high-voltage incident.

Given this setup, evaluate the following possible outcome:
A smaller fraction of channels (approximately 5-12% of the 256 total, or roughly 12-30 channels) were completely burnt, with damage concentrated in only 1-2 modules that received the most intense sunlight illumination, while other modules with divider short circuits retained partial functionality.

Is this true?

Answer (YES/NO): NO